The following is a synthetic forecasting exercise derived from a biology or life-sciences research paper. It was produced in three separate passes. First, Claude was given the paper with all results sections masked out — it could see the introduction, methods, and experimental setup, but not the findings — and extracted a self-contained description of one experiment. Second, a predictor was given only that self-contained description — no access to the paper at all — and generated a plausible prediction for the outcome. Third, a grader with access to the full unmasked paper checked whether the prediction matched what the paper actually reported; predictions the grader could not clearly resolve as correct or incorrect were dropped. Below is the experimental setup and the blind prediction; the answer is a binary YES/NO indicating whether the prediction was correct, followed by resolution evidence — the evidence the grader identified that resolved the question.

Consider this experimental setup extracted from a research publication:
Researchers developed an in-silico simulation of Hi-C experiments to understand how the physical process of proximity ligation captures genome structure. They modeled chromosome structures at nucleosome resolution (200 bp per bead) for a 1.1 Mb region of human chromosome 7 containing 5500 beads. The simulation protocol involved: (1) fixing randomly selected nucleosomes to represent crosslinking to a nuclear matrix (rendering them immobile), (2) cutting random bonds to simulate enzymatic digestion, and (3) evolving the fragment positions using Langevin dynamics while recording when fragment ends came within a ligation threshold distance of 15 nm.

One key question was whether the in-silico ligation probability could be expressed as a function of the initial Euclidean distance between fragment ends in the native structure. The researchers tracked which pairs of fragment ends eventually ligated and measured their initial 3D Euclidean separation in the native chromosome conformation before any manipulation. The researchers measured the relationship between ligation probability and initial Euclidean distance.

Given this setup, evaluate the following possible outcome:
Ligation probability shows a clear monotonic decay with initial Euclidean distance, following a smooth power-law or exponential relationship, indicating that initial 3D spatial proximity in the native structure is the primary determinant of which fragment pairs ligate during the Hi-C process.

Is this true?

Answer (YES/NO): NO